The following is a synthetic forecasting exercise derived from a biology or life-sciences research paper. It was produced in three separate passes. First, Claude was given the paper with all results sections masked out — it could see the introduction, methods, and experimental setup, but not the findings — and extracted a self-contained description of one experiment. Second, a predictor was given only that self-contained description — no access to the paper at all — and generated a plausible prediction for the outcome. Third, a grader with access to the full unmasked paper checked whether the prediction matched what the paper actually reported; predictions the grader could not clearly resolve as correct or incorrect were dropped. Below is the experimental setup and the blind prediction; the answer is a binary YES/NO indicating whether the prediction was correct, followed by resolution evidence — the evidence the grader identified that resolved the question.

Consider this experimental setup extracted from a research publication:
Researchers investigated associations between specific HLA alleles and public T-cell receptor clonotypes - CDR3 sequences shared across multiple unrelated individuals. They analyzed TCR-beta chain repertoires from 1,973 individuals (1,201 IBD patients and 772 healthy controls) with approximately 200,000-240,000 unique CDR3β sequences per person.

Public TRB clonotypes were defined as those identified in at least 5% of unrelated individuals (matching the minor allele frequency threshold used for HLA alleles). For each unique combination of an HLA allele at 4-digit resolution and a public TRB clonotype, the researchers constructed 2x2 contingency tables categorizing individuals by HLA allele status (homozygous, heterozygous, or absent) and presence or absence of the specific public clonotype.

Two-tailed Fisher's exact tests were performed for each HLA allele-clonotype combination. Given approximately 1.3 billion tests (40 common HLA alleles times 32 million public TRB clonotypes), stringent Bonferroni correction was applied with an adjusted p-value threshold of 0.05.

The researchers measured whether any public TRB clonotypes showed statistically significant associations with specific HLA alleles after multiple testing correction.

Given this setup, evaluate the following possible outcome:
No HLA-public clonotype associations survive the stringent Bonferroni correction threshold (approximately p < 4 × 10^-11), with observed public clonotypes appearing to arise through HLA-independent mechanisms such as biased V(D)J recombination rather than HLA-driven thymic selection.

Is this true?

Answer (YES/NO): NO